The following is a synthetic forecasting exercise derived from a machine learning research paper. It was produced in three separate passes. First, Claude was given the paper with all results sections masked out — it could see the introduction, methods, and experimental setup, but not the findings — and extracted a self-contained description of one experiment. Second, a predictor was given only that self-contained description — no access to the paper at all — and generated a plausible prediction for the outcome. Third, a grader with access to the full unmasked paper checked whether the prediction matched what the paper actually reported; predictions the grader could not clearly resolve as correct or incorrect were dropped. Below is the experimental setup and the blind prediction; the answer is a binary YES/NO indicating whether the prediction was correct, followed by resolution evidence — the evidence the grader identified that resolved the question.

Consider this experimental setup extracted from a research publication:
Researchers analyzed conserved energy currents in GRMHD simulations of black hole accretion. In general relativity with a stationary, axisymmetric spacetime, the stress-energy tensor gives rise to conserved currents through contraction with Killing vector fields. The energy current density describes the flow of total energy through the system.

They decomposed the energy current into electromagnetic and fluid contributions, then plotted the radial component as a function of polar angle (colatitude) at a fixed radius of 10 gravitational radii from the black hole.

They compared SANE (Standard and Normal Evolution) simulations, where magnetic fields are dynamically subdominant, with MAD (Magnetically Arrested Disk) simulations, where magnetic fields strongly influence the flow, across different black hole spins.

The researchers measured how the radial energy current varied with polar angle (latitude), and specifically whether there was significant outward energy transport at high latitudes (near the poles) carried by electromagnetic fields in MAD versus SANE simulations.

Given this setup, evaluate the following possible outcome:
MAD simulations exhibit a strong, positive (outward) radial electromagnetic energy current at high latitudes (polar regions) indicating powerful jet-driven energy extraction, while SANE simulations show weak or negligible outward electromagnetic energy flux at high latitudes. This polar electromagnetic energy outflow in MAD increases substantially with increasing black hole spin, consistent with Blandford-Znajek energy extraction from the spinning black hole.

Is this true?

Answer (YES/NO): YES